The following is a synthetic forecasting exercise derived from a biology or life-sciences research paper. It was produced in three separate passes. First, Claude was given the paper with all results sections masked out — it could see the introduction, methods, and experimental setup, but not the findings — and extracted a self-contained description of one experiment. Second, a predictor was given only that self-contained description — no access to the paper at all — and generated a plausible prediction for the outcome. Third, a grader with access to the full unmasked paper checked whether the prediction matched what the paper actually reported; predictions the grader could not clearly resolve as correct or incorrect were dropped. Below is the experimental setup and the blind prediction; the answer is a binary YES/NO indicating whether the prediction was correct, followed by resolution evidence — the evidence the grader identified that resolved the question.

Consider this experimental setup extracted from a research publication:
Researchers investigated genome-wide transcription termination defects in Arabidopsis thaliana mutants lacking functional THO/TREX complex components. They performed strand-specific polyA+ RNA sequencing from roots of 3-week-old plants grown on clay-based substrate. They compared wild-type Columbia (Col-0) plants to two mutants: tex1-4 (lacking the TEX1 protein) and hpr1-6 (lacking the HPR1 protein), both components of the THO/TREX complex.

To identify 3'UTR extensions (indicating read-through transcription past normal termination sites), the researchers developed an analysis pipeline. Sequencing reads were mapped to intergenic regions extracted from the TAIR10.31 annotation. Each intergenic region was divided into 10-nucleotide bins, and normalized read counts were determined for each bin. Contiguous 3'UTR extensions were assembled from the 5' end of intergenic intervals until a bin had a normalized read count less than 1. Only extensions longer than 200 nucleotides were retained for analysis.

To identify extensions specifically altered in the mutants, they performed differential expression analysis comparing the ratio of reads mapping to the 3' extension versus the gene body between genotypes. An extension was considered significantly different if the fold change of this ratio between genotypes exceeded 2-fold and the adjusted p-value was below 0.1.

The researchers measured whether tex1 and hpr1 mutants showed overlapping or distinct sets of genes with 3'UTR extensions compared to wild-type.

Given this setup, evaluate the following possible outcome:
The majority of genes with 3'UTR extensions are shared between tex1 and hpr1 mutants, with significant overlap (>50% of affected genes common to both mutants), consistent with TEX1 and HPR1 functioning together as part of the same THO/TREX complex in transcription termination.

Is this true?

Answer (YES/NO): YES